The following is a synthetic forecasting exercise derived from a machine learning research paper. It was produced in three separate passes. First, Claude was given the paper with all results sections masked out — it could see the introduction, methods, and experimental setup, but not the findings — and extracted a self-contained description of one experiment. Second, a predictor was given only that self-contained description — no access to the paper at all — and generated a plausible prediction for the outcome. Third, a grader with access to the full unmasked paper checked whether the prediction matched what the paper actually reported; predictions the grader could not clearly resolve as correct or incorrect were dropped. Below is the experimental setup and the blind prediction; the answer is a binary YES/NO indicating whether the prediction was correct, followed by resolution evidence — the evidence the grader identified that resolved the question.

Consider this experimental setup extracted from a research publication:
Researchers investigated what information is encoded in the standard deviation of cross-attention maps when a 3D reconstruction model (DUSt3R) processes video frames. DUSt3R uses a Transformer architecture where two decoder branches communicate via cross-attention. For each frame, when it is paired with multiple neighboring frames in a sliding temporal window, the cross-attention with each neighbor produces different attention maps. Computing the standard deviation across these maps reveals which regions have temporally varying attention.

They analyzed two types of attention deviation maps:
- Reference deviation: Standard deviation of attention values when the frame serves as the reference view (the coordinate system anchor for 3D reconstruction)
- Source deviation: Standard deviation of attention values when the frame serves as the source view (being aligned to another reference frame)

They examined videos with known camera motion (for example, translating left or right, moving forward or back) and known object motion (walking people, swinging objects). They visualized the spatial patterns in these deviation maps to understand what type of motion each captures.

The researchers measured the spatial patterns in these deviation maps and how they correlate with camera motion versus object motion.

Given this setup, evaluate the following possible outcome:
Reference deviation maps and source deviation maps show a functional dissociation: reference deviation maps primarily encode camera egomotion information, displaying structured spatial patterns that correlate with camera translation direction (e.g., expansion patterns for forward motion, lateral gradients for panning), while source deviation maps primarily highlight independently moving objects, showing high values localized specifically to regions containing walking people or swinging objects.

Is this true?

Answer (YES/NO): NO